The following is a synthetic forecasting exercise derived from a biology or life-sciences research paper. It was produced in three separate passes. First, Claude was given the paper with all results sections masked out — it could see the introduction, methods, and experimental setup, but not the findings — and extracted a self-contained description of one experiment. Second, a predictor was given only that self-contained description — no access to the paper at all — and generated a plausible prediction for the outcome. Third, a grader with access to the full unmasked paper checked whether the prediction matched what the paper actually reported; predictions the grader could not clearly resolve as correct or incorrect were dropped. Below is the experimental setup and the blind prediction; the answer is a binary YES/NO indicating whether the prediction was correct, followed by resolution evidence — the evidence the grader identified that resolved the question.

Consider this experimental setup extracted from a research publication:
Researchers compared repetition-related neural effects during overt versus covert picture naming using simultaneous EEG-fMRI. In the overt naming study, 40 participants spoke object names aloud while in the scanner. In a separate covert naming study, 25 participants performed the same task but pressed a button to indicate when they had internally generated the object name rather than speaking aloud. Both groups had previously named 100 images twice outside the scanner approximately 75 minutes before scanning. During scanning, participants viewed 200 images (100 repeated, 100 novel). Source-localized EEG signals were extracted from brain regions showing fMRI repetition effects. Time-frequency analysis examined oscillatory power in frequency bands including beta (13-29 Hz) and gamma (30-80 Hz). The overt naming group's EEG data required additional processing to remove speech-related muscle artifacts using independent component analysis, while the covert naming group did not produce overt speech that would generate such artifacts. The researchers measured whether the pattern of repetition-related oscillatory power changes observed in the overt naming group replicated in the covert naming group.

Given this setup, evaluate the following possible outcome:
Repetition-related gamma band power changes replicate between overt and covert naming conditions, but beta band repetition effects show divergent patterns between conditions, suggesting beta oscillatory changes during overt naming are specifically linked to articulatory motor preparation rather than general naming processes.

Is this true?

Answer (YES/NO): NO